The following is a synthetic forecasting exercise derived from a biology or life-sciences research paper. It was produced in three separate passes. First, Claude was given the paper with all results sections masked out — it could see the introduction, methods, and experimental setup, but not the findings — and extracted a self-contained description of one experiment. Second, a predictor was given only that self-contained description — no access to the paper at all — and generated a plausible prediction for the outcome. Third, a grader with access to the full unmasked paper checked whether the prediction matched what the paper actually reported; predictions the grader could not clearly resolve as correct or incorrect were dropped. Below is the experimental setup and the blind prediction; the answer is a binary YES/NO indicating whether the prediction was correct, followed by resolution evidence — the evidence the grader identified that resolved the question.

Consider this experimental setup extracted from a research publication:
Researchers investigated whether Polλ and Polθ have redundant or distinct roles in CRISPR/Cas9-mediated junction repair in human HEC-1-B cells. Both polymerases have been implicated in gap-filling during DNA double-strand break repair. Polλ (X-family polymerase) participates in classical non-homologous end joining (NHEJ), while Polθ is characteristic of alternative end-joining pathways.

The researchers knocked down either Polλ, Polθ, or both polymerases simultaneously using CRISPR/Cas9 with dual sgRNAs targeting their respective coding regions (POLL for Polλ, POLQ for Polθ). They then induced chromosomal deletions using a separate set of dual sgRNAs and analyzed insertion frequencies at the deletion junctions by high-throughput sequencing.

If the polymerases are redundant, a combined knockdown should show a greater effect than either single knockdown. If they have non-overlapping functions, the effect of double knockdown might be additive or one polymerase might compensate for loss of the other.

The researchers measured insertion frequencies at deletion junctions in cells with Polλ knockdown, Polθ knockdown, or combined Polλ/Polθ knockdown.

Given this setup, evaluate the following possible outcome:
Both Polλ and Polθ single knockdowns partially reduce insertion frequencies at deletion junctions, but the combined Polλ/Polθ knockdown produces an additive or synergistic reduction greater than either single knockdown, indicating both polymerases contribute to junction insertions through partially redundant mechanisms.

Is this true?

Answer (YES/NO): NO